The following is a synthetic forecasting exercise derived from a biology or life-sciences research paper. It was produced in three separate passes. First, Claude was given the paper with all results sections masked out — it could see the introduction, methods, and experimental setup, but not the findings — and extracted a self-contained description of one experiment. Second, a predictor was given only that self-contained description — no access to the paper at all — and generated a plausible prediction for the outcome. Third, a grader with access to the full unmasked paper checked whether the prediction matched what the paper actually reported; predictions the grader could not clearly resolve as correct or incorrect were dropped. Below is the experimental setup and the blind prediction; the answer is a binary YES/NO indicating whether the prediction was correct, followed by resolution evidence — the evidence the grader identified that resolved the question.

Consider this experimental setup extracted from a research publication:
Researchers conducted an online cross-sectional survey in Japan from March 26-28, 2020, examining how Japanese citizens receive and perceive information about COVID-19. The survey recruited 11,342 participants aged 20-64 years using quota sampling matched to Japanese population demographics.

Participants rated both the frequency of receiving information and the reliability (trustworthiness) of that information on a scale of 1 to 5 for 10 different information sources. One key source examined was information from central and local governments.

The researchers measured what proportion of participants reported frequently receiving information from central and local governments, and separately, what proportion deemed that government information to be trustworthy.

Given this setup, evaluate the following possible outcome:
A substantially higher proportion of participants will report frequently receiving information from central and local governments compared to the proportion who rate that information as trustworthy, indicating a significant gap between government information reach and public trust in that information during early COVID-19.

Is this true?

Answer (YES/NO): NO